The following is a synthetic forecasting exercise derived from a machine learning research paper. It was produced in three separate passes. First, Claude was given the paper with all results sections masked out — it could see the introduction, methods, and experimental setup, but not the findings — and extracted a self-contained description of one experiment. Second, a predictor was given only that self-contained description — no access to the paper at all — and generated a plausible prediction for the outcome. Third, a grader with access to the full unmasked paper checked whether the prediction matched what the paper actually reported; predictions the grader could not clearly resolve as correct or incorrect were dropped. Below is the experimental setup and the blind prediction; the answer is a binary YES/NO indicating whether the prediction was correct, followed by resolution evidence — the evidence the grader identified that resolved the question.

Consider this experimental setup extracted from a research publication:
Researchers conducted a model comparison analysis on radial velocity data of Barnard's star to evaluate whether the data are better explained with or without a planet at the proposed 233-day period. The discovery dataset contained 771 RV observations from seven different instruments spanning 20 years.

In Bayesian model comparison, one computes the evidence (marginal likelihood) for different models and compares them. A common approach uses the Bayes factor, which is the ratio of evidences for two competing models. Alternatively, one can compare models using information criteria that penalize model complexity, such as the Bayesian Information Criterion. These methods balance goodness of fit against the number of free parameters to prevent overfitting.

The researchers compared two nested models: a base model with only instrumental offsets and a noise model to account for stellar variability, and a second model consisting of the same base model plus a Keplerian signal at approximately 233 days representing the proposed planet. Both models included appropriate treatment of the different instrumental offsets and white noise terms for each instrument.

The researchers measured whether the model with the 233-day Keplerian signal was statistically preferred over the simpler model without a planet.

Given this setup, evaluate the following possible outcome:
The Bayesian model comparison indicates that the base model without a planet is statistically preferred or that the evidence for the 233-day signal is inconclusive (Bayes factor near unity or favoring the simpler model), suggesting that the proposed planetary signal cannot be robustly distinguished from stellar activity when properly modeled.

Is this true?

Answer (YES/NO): YES